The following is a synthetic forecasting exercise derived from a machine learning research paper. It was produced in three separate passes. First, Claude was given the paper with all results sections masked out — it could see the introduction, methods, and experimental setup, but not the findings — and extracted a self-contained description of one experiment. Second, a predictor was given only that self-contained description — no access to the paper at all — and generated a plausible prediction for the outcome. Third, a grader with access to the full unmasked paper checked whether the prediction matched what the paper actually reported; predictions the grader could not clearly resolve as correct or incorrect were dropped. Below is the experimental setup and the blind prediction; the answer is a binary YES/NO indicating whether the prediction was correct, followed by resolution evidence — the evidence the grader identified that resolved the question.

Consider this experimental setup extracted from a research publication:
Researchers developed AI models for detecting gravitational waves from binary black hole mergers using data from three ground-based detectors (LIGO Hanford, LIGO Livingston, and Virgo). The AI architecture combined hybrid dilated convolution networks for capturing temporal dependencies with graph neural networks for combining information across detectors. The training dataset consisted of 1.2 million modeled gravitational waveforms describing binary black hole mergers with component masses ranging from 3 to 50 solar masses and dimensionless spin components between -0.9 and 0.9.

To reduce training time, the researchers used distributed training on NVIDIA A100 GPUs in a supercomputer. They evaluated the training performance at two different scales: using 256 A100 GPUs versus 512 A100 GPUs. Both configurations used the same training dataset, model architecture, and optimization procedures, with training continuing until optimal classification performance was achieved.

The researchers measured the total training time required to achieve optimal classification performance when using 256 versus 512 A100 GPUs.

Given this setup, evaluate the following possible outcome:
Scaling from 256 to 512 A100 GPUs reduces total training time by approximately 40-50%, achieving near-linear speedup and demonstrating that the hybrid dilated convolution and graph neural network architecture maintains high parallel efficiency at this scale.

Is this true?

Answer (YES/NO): YES